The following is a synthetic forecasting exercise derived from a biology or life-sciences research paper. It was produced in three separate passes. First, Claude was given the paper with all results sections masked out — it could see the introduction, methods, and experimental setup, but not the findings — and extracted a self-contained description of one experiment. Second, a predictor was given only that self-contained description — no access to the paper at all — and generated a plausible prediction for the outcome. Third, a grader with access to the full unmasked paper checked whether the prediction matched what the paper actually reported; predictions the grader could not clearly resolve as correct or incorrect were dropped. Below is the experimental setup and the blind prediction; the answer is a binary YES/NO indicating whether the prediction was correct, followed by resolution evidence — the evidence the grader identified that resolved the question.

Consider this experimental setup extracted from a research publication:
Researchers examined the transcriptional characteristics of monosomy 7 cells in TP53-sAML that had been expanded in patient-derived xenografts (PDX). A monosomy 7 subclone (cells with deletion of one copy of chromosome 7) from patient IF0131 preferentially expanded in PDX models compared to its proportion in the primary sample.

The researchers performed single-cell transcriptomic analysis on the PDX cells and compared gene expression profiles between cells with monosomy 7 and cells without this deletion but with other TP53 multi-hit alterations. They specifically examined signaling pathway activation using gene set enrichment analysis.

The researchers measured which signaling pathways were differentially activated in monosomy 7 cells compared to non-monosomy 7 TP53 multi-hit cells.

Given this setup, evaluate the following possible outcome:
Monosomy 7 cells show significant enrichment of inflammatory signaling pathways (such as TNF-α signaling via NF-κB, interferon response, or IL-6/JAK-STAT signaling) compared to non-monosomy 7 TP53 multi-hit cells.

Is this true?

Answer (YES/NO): NO